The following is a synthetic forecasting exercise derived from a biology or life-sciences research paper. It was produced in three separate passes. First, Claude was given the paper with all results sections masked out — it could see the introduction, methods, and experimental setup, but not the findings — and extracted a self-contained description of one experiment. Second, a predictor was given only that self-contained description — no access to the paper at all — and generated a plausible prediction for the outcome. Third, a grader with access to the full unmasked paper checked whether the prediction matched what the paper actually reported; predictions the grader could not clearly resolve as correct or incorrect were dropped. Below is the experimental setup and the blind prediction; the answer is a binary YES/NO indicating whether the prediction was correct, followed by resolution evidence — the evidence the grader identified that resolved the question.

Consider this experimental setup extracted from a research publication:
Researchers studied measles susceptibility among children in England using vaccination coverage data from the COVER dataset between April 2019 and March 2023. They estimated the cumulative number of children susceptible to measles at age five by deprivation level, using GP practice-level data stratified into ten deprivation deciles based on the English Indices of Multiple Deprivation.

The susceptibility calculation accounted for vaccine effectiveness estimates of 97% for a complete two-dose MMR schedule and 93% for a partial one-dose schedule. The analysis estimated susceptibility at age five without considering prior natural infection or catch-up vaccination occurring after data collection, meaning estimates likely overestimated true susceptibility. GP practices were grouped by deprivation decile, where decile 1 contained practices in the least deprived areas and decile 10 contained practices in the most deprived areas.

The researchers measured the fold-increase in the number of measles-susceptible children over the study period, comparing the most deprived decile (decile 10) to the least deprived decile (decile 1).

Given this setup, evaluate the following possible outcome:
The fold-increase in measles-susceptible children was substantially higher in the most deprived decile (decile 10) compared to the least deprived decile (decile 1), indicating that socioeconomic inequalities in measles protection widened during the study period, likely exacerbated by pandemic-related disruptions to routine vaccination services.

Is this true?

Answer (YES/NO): YES